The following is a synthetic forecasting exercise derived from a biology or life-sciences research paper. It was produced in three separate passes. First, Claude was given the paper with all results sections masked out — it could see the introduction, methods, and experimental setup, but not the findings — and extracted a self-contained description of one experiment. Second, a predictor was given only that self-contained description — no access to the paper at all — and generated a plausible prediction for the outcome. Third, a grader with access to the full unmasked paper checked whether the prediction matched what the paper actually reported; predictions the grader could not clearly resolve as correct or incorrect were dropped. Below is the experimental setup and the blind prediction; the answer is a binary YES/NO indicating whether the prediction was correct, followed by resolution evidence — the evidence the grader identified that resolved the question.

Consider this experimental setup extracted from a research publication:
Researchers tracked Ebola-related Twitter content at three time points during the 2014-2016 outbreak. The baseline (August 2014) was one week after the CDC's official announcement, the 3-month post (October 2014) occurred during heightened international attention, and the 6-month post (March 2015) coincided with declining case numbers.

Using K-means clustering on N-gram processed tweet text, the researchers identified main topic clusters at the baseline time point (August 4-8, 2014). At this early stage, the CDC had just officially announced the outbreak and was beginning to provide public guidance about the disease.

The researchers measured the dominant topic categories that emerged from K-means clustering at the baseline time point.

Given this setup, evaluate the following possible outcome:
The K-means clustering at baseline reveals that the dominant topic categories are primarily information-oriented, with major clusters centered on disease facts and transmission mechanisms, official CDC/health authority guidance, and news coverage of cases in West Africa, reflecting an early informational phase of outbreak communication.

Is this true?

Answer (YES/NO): NO